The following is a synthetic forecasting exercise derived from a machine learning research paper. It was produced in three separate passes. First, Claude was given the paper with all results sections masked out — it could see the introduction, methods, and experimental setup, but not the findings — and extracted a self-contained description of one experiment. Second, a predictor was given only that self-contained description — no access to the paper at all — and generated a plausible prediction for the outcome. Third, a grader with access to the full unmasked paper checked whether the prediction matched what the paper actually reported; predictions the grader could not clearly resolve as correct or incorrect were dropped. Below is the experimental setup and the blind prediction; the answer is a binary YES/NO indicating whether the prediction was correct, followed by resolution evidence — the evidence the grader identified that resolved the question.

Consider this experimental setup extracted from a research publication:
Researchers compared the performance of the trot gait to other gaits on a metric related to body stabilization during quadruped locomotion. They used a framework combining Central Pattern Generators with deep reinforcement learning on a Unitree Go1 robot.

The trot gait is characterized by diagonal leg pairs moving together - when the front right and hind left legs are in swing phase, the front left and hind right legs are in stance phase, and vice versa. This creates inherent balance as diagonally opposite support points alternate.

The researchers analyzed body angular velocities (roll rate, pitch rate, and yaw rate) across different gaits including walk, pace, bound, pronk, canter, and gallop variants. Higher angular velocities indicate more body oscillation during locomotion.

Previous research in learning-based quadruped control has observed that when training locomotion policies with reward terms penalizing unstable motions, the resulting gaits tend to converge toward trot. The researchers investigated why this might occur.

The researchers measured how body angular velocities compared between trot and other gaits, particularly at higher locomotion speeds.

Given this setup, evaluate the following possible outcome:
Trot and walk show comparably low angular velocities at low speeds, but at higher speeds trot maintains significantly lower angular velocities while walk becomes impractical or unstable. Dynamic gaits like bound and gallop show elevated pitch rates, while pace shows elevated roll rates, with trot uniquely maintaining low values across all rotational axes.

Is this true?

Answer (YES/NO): NO